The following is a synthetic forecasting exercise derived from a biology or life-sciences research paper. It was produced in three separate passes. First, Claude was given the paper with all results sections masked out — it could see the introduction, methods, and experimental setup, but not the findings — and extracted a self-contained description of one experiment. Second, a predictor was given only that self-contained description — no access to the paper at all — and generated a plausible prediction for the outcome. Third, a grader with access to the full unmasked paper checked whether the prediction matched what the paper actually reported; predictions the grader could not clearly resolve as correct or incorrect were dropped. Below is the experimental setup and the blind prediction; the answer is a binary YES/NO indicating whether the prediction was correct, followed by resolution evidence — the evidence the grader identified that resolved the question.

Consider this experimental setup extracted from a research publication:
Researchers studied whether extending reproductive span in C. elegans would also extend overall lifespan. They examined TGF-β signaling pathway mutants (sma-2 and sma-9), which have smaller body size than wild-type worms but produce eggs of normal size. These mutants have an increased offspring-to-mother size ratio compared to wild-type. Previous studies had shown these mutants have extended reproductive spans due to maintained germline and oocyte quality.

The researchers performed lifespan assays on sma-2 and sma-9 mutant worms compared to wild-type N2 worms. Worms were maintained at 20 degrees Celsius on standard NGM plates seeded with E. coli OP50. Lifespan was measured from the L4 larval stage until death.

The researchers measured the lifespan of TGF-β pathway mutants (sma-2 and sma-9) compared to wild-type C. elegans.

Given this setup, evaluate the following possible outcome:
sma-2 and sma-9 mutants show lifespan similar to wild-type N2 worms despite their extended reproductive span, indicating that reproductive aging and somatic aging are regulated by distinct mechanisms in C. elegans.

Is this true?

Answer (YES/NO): YES